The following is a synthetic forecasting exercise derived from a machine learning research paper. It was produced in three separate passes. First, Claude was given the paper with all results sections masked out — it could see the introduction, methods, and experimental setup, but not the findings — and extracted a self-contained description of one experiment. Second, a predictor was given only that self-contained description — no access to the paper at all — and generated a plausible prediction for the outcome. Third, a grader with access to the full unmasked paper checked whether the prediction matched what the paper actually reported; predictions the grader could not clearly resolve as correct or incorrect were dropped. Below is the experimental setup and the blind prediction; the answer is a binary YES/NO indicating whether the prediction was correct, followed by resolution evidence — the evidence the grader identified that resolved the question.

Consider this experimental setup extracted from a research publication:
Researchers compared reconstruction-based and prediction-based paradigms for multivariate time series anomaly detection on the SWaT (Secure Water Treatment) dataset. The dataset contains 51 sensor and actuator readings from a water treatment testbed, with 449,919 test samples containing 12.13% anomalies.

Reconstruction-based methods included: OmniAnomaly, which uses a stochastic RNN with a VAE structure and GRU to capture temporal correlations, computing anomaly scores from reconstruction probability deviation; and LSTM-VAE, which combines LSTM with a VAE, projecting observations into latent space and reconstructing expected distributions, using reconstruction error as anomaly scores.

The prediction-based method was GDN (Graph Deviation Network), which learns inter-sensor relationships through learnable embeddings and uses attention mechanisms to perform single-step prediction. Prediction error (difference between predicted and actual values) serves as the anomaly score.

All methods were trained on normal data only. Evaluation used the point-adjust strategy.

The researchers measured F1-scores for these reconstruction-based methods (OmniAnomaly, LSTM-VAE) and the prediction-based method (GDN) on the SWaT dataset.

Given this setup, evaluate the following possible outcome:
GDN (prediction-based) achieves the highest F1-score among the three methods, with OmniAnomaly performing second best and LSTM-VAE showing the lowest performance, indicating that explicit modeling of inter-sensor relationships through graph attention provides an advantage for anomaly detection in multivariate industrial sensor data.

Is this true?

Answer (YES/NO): NO